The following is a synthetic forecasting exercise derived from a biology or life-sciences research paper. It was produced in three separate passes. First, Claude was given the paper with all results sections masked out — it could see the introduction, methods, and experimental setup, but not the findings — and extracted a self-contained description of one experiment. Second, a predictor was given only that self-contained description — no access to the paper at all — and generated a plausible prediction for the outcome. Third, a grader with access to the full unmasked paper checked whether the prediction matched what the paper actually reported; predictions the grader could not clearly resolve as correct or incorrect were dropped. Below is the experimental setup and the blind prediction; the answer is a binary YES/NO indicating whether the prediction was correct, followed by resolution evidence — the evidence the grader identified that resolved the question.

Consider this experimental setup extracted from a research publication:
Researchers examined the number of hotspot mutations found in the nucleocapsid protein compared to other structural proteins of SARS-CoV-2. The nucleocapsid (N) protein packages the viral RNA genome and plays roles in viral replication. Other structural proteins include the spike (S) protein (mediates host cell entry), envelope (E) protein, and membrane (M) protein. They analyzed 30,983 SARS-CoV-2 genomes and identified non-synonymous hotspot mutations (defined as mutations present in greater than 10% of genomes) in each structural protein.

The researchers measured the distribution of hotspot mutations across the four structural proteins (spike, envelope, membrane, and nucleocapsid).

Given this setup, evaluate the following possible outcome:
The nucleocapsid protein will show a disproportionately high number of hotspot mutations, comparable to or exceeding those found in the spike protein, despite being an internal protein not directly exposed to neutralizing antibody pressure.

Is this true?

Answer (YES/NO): YES